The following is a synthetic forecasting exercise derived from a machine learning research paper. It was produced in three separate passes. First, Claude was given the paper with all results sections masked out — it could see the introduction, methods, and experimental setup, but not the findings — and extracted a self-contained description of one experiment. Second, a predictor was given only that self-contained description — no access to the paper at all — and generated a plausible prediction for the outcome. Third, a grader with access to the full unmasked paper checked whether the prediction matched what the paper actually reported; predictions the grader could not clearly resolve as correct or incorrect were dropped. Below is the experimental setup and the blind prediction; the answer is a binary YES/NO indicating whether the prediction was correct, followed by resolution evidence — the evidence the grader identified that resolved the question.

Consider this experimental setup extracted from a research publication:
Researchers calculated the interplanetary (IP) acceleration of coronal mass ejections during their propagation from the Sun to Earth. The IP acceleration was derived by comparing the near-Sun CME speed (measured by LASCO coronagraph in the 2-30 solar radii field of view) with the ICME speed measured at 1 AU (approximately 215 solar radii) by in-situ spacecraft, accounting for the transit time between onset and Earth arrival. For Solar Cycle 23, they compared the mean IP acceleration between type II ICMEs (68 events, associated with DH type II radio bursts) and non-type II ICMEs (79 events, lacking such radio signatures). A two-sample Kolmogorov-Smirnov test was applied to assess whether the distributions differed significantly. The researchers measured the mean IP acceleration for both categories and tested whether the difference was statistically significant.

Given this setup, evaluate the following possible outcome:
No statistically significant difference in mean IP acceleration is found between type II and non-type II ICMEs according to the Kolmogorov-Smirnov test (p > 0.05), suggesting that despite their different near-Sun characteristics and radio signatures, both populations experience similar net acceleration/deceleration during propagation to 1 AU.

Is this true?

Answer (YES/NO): NO